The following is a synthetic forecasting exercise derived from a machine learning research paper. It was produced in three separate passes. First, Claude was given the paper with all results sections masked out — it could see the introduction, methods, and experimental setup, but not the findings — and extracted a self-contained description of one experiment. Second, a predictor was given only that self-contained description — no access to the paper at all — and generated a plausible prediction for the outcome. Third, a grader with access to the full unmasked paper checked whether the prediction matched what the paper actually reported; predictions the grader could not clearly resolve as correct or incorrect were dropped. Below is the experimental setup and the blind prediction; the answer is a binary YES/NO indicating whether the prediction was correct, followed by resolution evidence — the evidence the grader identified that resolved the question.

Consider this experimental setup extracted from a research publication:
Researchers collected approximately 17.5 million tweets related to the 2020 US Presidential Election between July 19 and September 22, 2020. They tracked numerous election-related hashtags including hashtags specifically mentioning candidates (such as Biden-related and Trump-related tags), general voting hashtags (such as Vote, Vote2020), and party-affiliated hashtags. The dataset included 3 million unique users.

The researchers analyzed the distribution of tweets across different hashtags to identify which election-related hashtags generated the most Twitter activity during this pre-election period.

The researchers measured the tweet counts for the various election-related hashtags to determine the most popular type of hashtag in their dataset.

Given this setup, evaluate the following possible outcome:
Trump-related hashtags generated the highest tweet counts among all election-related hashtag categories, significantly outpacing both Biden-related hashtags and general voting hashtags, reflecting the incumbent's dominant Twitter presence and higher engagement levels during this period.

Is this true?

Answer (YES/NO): NO